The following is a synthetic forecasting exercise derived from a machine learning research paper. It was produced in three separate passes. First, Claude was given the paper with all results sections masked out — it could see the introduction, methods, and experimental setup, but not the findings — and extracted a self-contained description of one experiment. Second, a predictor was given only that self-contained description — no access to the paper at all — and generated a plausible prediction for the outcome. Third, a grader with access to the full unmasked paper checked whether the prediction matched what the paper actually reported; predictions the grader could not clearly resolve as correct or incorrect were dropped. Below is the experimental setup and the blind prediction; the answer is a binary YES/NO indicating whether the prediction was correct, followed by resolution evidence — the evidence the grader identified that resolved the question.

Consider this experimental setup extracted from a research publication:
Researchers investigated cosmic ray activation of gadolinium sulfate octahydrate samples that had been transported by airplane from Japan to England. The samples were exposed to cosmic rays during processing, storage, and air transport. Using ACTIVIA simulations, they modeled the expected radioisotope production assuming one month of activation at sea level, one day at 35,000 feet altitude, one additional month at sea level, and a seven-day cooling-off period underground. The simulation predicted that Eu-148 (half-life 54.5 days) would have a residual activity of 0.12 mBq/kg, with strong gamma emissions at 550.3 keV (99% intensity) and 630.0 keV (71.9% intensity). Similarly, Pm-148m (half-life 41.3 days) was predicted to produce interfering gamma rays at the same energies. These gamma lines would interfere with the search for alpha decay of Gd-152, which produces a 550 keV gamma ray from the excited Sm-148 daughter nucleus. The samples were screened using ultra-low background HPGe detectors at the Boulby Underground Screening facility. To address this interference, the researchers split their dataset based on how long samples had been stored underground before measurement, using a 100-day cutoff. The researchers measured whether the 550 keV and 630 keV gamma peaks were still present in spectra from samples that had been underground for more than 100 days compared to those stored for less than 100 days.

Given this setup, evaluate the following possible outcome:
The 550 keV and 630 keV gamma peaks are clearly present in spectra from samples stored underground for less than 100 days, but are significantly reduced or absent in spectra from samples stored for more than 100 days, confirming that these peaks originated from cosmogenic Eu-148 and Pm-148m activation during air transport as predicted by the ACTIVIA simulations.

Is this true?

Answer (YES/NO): YES